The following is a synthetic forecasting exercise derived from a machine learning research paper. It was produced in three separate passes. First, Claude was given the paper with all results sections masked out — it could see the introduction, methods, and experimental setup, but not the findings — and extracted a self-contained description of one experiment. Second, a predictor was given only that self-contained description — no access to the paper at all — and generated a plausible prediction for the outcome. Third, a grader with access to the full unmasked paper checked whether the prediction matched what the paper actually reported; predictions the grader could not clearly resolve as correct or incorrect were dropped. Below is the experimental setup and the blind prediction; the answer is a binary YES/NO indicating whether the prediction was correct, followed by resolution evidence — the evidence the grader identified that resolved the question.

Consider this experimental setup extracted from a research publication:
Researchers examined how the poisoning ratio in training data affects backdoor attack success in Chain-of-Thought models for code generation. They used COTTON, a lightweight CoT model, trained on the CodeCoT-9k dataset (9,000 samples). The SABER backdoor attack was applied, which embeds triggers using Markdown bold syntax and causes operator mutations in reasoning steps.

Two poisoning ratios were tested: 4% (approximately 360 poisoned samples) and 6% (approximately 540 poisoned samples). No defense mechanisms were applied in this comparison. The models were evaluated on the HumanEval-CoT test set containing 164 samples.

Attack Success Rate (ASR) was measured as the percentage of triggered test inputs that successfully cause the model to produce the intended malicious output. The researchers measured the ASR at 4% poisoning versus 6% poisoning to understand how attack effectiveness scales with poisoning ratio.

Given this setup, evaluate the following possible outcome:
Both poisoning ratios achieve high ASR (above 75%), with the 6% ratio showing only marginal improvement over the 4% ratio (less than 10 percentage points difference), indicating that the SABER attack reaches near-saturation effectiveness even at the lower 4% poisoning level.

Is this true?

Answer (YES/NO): NO